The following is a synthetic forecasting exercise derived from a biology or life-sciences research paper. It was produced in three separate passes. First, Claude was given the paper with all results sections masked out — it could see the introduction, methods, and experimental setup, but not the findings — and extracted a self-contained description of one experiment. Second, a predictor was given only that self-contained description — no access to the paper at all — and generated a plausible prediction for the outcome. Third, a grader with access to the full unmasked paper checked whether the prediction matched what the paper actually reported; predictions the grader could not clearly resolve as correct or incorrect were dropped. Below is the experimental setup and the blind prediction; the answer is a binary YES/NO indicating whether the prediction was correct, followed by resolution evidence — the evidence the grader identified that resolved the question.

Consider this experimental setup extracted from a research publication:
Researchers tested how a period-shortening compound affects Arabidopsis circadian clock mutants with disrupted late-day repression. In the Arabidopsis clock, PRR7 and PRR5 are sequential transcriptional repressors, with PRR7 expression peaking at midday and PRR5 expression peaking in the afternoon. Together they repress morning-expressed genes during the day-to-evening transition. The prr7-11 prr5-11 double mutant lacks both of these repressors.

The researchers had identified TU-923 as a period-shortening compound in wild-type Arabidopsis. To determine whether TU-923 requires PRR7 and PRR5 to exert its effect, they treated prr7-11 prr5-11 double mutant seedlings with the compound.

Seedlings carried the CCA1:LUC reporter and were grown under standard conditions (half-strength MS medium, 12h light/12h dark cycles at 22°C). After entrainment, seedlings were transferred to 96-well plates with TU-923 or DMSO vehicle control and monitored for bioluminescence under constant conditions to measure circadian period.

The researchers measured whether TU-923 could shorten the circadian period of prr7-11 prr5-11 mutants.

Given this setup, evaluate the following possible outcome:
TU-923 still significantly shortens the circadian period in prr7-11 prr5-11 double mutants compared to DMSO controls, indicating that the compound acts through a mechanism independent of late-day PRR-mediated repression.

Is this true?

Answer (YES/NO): YES